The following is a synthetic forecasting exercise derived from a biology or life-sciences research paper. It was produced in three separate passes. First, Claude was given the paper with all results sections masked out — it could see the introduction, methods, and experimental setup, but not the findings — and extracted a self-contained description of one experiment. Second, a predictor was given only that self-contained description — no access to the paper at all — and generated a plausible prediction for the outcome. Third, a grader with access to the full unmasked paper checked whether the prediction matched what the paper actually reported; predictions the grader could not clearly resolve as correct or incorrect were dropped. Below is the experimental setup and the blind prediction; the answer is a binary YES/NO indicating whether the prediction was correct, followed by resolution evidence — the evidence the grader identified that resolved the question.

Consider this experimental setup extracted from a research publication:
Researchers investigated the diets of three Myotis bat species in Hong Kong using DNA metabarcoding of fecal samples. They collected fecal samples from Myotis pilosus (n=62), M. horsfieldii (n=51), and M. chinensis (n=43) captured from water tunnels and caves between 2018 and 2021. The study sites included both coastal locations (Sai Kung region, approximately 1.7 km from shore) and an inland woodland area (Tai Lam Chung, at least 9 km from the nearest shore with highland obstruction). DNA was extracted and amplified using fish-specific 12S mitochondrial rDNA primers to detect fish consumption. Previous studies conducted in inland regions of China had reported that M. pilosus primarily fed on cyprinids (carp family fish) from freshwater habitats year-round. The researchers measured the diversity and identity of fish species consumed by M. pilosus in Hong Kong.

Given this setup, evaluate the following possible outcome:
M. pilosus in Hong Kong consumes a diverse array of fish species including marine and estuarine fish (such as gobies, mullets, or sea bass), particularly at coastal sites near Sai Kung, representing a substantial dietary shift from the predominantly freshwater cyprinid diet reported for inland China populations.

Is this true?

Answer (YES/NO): YES